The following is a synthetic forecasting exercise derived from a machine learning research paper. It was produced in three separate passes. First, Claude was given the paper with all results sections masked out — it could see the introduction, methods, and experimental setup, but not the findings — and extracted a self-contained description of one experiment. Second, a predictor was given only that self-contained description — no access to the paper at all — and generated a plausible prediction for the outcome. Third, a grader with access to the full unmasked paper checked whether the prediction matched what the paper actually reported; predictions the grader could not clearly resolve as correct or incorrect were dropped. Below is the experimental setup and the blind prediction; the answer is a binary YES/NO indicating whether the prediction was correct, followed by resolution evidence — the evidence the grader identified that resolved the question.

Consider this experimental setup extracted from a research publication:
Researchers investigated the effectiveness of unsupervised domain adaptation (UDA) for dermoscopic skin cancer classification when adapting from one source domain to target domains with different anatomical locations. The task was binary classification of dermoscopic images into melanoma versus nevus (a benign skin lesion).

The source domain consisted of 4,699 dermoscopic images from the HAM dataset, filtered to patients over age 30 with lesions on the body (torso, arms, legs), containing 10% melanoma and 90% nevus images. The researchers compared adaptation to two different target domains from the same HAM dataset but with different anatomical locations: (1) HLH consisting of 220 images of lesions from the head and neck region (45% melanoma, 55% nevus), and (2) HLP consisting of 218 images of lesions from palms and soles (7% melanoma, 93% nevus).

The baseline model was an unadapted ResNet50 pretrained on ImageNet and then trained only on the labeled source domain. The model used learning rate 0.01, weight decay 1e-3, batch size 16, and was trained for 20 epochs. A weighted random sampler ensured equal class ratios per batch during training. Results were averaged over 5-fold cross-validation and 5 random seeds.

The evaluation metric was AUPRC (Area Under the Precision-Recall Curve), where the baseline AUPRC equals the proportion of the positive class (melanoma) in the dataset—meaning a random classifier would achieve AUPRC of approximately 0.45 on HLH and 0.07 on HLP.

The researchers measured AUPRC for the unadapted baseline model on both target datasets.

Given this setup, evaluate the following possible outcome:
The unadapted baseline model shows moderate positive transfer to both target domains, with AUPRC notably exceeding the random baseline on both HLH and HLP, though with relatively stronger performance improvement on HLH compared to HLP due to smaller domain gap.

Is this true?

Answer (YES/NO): NO